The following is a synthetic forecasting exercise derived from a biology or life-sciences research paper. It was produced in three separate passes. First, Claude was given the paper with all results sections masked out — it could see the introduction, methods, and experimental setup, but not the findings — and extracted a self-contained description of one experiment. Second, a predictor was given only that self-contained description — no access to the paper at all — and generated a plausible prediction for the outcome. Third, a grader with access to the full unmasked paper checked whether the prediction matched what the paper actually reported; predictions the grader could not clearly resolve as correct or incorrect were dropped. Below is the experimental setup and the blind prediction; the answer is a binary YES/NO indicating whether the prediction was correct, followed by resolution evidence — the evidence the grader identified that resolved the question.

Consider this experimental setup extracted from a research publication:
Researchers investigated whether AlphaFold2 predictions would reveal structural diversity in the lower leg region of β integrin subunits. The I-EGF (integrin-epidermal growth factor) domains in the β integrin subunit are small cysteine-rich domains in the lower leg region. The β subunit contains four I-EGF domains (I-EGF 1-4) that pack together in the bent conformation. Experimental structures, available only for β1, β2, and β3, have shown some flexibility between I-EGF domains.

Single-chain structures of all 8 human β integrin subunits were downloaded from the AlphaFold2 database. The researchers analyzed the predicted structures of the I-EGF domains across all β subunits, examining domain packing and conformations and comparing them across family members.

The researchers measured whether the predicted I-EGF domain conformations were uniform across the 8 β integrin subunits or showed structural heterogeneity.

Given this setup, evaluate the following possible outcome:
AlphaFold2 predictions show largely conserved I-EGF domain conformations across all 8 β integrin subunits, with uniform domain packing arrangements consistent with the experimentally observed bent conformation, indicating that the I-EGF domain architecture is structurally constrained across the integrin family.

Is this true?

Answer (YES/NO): NO